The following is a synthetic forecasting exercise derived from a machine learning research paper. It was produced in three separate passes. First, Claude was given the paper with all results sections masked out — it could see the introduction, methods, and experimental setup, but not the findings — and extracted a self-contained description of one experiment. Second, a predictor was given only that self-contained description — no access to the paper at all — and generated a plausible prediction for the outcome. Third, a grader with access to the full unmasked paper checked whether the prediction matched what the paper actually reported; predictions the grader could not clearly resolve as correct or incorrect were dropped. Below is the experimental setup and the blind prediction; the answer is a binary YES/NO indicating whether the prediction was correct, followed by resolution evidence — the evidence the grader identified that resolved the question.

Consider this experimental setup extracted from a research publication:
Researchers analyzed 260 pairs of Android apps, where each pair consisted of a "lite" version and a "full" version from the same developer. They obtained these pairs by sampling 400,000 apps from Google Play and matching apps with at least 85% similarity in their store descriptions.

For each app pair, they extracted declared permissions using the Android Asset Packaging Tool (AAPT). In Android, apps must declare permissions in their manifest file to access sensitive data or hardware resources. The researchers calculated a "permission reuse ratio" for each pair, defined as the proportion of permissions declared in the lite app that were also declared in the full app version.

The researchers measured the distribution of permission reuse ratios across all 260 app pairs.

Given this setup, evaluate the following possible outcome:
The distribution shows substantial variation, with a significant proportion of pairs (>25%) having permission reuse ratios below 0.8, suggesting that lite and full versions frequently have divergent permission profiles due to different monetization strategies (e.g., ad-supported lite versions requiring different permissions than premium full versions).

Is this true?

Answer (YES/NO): YES